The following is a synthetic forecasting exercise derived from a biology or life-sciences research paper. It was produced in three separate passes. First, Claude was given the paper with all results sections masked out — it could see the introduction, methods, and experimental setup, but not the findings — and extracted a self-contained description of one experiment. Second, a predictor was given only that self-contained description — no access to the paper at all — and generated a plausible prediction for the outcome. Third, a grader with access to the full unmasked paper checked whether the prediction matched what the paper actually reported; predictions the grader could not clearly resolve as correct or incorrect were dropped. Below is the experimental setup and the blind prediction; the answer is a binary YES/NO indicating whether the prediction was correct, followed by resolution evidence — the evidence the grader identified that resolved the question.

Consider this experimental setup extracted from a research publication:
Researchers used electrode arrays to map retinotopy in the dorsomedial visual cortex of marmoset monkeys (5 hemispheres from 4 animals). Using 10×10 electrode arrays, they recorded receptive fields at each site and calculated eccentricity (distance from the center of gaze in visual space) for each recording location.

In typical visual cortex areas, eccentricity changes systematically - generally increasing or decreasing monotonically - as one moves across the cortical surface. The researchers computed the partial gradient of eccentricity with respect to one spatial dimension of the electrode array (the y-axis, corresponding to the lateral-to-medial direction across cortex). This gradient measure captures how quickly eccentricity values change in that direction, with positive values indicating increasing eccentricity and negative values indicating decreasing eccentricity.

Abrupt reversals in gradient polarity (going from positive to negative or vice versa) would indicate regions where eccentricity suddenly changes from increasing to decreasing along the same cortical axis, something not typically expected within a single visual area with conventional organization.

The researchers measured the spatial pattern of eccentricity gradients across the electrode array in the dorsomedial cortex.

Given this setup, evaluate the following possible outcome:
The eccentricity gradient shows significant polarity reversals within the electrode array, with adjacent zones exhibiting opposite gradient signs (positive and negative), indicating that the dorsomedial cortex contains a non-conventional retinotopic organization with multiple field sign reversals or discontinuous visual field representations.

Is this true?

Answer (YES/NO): NO